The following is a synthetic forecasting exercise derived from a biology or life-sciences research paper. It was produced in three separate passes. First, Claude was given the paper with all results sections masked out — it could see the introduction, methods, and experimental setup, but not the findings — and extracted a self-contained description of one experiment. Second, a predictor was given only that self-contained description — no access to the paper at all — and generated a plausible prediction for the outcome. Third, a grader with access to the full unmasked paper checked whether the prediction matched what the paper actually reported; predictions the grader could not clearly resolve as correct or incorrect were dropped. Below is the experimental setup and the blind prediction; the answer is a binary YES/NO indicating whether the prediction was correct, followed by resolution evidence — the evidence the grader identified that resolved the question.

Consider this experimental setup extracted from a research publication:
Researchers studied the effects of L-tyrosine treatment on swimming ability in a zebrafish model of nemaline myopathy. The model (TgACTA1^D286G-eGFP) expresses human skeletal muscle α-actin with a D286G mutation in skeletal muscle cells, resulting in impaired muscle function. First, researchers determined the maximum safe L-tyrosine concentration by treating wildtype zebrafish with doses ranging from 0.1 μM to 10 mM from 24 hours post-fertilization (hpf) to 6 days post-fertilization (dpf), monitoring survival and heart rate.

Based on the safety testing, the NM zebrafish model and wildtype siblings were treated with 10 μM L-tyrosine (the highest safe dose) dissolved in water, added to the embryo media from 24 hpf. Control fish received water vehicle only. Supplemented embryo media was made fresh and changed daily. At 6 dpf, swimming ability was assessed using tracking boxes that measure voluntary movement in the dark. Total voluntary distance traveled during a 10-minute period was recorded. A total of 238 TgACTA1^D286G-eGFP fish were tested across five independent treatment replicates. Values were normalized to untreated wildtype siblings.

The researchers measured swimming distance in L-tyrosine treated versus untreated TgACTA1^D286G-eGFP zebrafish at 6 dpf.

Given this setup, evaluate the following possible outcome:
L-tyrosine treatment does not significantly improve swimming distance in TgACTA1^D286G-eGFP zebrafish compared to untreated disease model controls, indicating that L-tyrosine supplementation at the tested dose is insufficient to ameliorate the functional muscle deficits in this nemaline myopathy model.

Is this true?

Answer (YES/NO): YES